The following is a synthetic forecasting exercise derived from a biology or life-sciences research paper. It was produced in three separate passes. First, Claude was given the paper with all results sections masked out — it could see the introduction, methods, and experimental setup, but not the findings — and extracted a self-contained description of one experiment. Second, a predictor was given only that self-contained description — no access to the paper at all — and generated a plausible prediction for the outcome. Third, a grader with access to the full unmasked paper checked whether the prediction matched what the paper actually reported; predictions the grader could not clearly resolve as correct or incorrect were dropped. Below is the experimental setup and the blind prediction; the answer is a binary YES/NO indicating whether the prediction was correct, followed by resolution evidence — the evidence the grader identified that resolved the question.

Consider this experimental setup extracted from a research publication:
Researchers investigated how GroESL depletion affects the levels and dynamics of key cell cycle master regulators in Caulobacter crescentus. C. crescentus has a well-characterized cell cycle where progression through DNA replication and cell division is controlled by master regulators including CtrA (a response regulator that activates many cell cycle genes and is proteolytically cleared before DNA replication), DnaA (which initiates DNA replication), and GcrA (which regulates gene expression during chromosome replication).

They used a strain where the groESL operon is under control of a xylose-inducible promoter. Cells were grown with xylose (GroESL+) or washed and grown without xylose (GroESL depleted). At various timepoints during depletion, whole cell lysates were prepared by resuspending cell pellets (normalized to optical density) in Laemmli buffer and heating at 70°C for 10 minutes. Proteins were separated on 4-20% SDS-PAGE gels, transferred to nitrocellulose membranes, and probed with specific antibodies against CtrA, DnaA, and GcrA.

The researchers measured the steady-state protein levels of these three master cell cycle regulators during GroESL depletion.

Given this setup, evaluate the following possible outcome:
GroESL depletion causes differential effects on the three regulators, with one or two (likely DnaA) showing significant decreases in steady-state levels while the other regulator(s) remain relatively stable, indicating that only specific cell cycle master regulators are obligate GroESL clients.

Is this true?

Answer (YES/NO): NO